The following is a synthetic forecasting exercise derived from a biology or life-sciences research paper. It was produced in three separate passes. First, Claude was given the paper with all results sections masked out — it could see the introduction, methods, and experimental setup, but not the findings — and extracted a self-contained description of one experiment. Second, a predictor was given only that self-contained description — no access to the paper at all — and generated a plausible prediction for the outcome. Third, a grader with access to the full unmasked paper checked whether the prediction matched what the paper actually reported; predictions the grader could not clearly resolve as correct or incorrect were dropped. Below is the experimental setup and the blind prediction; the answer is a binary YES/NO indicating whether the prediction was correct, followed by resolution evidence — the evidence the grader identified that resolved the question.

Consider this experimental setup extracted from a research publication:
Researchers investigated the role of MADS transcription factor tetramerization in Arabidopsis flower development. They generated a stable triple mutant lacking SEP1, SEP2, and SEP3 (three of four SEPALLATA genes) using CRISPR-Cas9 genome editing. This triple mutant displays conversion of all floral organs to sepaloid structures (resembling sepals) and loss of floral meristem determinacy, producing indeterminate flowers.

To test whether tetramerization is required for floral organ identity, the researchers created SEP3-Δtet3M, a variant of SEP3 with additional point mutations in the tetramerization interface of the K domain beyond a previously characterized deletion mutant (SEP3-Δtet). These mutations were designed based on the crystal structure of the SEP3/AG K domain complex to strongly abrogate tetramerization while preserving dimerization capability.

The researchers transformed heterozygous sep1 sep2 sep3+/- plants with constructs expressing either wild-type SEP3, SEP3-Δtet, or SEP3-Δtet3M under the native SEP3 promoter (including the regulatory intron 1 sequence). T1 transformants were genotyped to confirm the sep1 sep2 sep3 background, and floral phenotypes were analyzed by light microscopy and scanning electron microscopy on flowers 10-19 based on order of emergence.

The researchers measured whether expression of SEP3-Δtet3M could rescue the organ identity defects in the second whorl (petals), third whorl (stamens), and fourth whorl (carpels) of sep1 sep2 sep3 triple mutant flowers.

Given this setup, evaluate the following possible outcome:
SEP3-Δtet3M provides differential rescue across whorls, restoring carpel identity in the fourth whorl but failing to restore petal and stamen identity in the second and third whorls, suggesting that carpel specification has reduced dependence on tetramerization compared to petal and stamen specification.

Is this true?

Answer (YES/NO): NO